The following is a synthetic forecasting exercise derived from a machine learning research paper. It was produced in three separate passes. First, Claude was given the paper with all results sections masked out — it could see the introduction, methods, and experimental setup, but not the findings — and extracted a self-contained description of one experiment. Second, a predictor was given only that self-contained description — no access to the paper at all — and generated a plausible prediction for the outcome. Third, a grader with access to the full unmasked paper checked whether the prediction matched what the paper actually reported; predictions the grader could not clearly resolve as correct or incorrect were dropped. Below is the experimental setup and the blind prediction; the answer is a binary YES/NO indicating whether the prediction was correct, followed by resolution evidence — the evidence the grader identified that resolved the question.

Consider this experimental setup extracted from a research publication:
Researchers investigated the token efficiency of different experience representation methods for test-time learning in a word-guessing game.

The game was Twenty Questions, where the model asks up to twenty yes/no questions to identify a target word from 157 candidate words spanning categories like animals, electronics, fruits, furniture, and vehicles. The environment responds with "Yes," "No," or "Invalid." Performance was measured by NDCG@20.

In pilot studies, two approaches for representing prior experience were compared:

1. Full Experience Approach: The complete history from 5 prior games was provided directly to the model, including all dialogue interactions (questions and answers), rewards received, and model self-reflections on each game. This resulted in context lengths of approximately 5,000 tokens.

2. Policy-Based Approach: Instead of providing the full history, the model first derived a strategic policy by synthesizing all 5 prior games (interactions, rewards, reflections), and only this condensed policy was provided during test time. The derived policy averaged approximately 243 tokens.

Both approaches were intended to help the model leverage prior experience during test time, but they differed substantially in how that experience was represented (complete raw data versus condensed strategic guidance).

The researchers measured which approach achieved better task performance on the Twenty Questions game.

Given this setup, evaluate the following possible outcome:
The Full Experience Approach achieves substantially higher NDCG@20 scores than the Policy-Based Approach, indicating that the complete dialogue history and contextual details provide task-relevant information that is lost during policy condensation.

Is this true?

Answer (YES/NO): NO